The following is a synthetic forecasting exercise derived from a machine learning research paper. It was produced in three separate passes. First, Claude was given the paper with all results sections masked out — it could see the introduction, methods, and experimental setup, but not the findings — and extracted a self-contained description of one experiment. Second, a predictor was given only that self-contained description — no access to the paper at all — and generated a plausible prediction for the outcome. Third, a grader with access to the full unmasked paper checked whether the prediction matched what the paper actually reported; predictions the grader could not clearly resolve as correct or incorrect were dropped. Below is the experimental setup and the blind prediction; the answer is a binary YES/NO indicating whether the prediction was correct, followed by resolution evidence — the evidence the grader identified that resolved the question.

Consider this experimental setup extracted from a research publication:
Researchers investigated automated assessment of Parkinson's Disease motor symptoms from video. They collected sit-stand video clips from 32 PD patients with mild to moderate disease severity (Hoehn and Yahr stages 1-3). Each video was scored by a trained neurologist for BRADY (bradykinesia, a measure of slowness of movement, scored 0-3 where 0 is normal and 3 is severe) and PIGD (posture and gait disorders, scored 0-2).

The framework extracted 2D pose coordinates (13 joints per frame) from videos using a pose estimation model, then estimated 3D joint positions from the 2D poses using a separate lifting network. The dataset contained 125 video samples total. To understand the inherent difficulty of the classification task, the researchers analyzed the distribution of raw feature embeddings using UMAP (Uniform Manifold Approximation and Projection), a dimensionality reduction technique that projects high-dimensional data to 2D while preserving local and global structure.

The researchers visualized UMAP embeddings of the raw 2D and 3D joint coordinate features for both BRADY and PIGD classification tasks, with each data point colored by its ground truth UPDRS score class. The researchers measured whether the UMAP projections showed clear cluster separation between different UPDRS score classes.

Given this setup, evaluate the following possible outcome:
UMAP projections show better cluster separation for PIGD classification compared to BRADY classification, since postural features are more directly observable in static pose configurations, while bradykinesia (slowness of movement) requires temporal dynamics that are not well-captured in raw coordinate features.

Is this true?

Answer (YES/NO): NO